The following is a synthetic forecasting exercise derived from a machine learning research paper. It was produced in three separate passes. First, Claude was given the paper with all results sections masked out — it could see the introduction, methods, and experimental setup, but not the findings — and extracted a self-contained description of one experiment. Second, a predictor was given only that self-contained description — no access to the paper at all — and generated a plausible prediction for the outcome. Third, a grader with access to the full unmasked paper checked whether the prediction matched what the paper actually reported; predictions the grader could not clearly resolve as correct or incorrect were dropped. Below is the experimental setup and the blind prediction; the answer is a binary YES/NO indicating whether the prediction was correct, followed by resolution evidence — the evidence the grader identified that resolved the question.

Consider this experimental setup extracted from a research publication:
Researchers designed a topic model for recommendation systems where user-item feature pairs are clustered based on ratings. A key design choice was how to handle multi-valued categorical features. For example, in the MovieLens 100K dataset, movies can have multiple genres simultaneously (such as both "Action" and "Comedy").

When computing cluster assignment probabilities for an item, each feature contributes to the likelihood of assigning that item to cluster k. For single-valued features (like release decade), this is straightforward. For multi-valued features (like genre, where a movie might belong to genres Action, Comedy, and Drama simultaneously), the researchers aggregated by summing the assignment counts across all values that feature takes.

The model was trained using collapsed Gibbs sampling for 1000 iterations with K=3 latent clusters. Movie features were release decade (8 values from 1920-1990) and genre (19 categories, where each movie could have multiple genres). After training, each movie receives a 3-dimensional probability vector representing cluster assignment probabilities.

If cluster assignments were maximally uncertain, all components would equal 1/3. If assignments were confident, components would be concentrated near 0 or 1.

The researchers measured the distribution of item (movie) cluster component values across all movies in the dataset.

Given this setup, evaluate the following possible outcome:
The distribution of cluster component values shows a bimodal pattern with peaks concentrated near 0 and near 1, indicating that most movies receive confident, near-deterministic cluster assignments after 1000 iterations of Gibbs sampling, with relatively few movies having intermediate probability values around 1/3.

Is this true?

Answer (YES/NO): NO